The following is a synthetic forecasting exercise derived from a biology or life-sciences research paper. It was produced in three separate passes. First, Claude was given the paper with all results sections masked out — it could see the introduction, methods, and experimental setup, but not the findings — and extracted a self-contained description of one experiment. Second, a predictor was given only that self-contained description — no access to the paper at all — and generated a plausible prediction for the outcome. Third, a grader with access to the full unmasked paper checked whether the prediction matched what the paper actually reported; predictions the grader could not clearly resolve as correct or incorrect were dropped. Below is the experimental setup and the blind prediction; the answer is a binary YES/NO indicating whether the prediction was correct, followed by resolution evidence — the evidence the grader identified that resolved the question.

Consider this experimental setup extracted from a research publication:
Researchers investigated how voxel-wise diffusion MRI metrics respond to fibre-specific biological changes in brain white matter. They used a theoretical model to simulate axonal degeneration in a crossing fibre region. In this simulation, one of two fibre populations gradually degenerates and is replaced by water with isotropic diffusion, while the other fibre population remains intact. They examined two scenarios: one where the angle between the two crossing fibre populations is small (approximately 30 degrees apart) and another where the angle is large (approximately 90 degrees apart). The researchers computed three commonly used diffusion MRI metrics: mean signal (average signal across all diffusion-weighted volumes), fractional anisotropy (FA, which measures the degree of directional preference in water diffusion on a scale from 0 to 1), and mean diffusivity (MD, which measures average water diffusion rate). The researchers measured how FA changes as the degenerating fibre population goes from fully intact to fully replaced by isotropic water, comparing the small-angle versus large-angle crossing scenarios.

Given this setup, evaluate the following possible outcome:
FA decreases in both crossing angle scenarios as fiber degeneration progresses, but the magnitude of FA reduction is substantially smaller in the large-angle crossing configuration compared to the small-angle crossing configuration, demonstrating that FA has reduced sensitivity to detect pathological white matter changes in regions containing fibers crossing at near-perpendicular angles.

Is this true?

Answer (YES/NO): NO